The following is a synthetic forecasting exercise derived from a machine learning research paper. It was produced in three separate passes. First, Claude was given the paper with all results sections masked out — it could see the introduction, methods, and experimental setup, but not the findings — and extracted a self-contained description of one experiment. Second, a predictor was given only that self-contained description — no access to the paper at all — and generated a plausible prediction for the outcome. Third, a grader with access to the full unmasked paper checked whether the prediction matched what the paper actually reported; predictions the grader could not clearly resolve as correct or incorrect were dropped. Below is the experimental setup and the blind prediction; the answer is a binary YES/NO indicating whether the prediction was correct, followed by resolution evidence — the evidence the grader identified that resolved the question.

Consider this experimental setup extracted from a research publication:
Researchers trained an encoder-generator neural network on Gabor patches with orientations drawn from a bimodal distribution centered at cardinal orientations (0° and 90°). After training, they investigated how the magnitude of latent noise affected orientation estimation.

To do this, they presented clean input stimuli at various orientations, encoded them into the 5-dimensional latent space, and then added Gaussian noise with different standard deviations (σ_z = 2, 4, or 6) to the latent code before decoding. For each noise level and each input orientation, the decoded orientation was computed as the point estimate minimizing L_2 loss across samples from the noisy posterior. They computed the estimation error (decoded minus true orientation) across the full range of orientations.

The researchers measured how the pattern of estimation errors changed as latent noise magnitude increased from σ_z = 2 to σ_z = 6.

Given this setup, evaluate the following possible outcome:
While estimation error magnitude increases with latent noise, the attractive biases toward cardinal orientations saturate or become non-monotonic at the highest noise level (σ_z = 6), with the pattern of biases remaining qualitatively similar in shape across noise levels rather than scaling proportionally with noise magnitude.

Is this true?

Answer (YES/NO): NO